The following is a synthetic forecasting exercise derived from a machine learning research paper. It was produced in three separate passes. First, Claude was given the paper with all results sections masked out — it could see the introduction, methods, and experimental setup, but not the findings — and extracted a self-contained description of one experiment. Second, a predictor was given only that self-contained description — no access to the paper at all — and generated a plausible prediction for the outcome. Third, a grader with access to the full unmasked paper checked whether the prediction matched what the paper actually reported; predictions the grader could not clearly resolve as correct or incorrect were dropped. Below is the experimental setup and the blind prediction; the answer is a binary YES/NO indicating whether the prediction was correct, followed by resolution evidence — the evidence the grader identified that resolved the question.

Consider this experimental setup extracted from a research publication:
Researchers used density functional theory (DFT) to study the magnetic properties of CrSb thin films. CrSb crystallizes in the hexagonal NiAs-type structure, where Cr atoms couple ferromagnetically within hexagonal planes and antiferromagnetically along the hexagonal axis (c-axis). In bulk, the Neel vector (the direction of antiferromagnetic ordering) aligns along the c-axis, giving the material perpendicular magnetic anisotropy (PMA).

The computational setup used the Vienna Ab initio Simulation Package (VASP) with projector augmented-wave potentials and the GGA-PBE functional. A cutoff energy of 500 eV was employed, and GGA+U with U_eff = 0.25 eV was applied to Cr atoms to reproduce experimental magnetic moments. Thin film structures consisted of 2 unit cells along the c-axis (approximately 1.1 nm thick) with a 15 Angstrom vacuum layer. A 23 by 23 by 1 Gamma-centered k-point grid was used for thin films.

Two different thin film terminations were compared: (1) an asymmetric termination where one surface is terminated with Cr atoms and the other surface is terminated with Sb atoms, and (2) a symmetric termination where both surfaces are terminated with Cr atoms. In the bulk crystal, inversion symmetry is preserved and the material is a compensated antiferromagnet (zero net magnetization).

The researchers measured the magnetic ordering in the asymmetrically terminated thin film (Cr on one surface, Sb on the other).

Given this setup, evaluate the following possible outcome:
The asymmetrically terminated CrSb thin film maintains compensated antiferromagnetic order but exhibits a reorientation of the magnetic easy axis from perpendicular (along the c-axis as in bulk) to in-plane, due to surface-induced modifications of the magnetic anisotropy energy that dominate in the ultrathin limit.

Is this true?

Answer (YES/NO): NO